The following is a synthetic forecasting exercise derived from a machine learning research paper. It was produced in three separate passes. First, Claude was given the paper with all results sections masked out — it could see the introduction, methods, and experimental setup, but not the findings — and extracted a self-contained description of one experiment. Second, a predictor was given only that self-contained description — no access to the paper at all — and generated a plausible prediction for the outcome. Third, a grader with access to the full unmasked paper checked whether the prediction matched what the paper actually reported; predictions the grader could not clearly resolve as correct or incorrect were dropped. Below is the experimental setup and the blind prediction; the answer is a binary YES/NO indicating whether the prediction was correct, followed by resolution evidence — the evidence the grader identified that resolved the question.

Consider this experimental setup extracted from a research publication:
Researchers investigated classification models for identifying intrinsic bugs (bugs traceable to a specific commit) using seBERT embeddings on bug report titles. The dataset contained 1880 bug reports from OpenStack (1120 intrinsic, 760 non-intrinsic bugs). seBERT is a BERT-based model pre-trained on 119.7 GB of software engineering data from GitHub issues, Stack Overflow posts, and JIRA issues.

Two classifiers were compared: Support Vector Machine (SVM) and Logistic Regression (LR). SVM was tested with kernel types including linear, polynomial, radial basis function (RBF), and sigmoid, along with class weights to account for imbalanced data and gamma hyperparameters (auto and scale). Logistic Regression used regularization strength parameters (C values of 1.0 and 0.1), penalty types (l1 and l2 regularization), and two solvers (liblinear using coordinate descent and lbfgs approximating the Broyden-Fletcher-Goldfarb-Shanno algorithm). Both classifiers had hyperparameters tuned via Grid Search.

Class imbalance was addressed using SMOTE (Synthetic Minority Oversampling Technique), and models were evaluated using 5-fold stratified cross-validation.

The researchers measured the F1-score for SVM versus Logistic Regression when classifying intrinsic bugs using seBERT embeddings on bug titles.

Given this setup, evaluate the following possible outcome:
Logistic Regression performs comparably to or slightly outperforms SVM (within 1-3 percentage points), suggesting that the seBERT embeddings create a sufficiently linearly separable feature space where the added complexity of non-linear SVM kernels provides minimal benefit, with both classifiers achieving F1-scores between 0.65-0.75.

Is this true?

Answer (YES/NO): NO